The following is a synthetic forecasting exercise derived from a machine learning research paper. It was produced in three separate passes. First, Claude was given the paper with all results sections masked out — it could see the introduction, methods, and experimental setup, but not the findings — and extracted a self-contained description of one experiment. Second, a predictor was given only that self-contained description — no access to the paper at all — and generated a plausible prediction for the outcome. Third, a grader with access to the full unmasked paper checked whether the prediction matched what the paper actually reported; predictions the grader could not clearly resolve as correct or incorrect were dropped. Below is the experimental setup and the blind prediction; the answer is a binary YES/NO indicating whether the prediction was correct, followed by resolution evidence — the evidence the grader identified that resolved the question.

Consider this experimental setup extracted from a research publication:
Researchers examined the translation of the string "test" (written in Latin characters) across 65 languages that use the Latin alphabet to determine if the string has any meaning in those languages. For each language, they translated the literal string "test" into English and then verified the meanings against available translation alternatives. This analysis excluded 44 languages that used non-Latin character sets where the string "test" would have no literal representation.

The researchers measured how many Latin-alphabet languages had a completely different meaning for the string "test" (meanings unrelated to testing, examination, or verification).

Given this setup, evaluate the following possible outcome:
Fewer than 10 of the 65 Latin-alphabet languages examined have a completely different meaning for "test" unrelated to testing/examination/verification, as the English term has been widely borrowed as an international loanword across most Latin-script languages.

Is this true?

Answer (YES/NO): YES